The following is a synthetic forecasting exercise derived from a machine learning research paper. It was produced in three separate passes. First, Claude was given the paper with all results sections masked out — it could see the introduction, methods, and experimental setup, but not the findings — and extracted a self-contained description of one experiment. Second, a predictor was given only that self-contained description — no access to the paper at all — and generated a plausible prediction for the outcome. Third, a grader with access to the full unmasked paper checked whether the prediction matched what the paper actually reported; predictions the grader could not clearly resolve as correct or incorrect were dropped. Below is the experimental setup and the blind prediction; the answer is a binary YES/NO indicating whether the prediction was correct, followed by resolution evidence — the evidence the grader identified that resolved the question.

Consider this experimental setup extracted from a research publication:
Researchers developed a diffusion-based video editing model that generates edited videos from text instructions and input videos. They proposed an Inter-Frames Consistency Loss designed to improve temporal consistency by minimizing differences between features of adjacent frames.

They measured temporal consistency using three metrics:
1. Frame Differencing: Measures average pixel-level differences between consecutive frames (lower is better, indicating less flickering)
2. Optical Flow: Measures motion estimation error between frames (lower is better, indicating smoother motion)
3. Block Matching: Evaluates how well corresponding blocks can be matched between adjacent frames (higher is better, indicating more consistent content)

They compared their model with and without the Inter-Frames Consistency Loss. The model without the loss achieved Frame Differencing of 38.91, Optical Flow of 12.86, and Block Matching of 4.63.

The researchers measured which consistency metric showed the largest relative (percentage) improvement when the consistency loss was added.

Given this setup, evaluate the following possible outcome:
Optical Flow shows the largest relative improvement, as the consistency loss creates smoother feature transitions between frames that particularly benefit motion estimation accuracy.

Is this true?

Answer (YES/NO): YES